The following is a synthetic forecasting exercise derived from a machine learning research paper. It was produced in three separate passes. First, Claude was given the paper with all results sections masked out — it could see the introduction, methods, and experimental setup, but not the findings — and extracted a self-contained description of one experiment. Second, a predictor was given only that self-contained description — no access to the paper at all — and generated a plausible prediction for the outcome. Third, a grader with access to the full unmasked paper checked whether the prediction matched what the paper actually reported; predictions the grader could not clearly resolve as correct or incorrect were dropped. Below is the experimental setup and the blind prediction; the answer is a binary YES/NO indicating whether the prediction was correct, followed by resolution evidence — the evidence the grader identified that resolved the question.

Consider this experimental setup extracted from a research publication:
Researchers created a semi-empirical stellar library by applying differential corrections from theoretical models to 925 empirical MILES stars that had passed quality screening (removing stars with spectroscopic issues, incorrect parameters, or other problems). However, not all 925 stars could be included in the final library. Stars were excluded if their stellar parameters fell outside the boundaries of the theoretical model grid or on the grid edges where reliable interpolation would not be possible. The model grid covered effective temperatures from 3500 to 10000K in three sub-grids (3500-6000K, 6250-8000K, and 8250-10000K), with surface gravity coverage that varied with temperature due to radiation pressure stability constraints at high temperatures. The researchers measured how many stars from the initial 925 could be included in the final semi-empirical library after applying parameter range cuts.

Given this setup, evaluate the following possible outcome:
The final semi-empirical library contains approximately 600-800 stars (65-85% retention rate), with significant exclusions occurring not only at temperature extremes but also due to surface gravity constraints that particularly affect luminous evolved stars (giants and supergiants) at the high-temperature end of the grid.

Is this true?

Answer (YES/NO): NO